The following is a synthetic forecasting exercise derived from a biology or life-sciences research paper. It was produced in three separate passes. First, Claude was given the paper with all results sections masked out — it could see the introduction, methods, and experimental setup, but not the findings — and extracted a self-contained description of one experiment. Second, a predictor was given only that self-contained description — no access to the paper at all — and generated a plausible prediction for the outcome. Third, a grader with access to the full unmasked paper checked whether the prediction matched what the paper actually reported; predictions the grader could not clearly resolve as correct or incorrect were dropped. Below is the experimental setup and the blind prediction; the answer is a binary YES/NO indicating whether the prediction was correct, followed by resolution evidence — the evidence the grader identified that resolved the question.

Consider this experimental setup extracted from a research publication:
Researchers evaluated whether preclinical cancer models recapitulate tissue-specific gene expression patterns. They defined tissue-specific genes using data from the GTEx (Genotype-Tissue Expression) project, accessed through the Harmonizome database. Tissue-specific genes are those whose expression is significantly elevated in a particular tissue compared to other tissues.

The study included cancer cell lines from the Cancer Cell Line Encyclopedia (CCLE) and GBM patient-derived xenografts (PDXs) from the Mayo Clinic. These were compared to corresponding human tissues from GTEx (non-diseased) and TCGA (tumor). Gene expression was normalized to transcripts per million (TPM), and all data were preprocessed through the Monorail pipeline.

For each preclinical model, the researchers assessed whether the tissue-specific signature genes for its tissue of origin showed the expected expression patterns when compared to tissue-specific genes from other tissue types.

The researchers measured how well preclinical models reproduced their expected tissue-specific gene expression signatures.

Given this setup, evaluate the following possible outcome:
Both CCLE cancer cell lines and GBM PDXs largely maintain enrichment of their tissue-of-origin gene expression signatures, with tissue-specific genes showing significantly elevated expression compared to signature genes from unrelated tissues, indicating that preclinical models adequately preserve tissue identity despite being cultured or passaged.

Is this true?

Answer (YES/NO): NO